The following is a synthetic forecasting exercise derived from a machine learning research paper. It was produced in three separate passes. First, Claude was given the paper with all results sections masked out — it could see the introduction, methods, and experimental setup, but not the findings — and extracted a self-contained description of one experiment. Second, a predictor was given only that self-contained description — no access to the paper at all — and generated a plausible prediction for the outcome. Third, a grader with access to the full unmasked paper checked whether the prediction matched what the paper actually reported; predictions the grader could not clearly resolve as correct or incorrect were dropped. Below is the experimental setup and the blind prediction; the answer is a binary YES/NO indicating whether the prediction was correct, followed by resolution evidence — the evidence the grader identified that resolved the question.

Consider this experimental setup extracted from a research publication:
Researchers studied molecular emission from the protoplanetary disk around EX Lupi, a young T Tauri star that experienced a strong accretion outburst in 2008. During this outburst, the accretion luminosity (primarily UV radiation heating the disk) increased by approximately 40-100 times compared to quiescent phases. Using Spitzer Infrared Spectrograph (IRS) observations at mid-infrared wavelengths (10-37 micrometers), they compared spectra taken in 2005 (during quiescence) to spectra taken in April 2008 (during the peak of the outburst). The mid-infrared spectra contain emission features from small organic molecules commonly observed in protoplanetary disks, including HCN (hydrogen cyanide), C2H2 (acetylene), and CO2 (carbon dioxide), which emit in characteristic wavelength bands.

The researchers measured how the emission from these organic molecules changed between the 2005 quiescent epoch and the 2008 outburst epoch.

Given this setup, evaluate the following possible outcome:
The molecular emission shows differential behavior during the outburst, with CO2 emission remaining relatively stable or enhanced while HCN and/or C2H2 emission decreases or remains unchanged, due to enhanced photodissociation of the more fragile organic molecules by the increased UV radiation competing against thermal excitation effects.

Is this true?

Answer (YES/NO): NO